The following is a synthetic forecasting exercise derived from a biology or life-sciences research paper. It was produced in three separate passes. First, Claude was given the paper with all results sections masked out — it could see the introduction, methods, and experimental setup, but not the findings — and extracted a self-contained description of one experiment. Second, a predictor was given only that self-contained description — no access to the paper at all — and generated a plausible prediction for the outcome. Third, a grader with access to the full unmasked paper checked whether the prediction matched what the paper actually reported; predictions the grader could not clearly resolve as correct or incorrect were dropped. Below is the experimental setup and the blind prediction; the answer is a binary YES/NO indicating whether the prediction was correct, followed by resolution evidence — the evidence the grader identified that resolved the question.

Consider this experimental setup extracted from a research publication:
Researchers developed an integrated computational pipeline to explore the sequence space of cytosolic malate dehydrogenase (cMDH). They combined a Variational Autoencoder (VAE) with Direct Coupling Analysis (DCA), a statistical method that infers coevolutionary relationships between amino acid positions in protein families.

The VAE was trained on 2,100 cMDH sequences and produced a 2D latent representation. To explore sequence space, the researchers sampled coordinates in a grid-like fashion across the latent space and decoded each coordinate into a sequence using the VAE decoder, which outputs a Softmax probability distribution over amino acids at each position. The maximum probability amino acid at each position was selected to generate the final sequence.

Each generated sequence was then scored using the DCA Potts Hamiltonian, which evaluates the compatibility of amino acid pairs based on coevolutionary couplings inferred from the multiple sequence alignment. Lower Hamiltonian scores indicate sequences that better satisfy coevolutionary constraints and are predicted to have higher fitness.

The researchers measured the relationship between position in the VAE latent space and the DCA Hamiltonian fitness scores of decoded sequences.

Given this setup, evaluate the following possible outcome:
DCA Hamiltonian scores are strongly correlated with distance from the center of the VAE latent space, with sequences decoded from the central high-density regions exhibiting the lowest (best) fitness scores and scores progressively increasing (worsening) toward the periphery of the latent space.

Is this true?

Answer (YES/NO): NO